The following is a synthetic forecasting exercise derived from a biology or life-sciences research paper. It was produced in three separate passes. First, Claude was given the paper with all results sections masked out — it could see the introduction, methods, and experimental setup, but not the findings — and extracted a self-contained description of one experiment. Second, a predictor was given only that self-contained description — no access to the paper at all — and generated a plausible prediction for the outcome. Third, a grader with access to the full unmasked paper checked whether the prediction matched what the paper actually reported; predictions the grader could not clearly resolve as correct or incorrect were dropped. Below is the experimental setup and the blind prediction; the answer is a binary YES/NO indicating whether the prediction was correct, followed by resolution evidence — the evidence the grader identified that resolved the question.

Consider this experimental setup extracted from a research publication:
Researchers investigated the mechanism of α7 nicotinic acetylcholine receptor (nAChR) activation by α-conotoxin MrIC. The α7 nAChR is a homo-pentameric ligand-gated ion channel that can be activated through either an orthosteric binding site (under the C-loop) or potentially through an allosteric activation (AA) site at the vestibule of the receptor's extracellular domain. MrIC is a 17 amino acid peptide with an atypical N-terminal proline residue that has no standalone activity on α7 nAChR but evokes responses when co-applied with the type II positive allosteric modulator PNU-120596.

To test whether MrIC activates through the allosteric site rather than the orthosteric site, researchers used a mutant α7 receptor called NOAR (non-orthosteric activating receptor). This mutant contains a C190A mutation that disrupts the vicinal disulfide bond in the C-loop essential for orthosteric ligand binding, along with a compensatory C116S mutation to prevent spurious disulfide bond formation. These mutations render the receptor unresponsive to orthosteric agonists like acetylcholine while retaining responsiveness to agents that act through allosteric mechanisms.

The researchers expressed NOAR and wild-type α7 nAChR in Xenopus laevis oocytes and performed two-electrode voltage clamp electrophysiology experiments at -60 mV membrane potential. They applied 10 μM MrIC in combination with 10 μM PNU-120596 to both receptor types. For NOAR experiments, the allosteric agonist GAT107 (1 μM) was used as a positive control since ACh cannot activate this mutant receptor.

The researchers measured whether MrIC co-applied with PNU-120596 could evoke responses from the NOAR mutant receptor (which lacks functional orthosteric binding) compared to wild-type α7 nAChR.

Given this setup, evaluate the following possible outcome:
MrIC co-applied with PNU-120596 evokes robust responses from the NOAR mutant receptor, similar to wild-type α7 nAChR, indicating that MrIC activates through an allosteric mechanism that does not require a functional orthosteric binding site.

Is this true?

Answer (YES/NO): YES